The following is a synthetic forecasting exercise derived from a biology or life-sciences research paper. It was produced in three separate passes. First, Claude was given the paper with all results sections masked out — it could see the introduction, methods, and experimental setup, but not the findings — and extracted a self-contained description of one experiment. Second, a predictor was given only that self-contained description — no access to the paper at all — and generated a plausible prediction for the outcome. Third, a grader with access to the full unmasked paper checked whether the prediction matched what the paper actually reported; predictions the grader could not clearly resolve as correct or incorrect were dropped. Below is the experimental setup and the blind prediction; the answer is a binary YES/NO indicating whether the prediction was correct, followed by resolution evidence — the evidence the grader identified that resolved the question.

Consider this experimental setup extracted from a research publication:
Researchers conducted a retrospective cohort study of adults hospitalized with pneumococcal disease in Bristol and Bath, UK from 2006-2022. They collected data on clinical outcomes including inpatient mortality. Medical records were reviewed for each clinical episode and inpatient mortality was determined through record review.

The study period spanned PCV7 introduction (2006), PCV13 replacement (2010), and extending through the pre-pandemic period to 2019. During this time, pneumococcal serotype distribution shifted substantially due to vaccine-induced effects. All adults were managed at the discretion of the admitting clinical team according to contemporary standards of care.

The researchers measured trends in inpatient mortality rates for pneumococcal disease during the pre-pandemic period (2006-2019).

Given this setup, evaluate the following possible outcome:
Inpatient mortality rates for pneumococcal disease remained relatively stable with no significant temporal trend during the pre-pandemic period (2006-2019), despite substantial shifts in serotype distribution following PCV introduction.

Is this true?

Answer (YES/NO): NO